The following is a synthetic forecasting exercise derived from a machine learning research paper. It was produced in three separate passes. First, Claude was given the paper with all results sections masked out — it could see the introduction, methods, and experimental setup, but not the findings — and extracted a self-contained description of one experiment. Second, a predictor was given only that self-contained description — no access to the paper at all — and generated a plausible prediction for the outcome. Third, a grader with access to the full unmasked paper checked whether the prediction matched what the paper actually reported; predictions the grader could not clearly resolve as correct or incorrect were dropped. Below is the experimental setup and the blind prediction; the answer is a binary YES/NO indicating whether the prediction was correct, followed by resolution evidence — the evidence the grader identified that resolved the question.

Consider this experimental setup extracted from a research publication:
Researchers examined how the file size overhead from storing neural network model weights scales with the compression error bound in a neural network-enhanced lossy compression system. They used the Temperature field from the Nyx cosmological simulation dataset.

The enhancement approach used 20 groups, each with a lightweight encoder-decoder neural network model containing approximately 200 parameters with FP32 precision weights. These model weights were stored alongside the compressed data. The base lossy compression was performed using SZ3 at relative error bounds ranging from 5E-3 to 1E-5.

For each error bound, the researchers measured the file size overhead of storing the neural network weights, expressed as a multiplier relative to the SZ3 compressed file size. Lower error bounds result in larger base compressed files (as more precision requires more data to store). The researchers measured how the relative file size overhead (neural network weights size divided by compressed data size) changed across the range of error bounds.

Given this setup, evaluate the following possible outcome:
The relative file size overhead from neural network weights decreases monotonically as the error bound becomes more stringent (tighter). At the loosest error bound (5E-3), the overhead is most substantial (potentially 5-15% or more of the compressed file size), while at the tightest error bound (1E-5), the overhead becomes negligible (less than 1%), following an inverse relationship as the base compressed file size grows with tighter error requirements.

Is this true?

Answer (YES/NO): YES